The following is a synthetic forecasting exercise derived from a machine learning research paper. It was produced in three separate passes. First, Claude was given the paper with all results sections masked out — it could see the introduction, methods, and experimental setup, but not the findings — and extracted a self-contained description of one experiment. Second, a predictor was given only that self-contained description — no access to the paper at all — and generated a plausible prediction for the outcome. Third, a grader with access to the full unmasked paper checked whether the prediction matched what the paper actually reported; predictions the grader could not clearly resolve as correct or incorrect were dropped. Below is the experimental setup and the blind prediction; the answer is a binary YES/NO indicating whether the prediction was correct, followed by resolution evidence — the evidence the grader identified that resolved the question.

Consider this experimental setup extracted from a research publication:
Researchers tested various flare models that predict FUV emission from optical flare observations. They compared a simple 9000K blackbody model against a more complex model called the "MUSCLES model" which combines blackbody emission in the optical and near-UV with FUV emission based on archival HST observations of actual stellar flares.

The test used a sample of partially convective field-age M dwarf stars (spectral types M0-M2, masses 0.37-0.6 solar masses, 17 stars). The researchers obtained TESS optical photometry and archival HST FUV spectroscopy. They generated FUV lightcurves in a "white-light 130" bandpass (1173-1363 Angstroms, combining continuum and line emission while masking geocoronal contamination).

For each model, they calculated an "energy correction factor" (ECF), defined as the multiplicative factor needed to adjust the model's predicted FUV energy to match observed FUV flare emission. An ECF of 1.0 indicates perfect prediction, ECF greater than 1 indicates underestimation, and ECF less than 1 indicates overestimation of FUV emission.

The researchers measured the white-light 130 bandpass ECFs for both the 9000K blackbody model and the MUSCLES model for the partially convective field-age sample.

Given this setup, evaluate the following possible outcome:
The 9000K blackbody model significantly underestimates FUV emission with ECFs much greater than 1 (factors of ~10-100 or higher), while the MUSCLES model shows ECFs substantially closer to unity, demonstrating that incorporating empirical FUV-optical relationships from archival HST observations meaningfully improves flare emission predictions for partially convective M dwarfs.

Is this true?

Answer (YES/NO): NO